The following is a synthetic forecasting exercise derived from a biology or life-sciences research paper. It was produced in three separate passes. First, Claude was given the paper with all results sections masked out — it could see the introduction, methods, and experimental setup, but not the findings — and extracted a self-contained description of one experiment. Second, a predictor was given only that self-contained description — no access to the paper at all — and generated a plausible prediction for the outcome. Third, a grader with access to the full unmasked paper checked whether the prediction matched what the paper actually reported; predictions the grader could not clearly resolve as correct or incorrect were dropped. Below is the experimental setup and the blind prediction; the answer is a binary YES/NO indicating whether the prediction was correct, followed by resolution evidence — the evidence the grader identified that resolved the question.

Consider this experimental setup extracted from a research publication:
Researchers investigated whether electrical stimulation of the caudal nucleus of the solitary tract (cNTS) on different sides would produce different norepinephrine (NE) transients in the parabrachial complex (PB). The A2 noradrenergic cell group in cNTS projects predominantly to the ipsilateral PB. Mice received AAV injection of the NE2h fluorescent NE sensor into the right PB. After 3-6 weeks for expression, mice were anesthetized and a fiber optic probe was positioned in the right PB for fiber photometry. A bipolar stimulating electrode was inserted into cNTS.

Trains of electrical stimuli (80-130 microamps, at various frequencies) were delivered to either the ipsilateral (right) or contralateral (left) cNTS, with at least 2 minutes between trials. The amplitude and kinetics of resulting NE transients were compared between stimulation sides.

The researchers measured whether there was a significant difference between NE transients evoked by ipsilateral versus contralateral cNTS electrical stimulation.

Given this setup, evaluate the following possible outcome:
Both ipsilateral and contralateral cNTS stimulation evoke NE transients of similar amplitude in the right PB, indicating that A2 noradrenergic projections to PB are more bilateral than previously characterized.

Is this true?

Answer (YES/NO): YES